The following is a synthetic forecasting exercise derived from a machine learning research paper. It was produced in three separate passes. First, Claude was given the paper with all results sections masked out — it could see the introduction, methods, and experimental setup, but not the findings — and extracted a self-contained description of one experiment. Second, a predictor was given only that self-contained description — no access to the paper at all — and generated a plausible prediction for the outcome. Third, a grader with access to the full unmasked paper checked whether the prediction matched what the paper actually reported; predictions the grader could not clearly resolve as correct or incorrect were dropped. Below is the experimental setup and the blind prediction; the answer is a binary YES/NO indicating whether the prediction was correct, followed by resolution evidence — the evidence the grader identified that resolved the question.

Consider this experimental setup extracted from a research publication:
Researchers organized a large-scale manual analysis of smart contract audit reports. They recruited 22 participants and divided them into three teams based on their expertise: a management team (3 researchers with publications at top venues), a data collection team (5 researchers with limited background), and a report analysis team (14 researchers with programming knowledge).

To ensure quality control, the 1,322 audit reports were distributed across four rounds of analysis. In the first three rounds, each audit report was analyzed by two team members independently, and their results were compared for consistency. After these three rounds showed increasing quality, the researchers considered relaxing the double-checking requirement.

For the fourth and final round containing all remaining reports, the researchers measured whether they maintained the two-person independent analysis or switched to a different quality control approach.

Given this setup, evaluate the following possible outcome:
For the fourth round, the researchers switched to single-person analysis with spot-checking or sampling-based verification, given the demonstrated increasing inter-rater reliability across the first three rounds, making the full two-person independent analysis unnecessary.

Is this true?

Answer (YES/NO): YES